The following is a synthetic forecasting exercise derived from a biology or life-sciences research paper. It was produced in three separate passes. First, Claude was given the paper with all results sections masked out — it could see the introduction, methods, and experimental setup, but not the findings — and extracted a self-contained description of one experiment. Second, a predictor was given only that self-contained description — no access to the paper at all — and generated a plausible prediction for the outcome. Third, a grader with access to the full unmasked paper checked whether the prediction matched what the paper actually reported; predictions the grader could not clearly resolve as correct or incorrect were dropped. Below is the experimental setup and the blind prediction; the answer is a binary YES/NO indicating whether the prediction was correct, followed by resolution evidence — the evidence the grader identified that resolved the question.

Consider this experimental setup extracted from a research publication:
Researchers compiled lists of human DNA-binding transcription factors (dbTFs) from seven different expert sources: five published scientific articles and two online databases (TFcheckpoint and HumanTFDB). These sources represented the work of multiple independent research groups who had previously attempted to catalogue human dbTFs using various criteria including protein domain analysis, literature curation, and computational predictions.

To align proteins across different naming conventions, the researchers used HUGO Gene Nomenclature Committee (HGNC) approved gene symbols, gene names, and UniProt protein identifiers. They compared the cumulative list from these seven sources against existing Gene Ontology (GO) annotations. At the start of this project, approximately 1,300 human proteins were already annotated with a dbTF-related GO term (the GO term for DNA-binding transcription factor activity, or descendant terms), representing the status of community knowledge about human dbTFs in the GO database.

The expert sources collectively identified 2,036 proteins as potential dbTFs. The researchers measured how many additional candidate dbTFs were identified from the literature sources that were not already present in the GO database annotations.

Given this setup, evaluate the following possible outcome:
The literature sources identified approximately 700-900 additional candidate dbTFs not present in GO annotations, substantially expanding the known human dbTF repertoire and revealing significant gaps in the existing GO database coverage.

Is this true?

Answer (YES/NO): YES